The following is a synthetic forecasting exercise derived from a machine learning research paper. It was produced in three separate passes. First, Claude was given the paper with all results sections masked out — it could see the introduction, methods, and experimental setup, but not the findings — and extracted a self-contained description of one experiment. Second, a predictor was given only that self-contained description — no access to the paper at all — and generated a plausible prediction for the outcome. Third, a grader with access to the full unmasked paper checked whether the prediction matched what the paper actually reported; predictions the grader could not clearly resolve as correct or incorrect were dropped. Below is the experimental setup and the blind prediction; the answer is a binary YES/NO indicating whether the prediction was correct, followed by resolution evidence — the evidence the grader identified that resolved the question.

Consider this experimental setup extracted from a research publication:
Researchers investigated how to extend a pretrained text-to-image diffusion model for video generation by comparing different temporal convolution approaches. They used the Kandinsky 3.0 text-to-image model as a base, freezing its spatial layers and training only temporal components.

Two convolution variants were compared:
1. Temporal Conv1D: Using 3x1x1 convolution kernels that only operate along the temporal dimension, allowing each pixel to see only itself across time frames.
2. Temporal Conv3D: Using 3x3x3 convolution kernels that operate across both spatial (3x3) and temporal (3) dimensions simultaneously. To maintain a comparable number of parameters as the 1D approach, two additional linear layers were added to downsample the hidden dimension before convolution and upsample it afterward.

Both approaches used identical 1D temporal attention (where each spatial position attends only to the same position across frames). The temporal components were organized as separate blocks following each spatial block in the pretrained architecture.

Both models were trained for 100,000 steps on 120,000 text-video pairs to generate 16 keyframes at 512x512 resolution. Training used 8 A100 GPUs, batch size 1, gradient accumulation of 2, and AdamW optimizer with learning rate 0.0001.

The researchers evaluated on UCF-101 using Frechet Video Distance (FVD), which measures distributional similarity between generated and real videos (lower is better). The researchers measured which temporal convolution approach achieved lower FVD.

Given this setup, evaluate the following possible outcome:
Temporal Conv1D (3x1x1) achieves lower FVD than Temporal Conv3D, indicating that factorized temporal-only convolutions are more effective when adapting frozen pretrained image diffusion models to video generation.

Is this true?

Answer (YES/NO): YES